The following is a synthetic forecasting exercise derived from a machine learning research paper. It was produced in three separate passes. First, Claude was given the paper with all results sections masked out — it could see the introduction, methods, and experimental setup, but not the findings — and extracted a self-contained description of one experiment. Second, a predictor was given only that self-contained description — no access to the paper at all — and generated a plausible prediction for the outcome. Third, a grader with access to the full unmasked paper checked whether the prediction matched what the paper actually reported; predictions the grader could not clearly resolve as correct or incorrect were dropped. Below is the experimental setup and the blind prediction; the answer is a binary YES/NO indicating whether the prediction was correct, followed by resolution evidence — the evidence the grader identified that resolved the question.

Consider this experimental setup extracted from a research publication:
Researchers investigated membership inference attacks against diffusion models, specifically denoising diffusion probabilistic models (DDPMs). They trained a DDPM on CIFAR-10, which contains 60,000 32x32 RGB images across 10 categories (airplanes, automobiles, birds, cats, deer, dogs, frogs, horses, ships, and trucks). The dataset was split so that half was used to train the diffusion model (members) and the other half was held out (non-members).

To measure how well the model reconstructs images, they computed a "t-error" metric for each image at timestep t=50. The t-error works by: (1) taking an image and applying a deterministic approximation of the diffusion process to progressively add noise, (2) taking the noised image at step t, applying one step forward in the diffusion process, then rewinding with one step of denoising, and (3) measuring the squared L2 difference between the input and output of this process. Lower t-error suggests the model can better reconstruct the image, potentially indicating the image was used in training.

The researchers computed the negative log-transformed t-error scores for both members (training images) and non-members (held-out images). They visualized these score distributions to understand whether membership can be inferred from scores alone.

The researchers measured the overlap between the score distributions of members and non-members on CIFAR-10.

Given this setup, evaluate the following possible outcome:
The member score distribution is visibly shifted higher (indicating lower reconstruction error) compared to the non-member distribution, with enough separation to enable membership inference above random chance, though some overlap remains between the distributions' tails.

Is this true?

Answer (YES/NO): NO